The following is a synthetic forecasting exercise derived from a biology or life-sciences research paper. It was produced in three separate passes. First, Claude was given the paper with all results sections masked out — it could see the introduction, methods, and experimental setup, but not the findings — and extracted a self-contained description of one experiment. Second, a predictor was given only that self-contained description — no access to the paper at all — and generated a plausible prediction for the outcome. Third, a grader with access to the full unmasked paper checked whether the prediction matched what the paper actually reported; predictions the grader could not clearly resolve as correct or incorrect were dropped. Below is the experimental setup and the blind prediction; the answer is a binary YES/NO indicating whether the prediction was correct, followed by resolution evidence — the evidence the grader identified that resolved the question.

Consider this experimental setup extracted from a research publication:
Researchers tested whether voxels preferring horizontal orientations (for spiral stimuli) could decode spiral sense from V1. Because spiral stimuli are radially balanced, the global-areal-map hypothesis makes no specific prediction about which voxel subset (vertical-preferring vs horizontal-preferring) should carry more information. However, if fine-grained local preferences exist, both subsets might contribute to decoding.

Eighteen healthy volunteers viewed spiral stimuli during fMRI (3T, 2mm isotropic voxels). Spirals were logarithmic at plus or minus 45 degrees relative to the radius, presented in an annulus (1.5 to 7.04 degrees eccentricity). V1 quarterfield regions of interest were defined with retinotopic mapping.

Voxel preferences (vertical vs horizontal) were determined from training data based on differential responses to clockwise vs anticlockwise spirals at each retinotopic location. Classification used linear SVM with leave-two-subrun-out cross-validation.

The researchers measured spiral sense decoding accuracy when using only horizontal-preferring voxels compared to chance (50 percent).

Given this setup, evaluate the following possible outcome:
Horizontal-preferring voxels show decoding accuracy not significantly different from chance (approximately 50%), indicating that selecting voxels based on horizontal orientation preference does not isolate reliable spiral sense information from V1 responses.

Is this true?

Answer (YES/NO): NO